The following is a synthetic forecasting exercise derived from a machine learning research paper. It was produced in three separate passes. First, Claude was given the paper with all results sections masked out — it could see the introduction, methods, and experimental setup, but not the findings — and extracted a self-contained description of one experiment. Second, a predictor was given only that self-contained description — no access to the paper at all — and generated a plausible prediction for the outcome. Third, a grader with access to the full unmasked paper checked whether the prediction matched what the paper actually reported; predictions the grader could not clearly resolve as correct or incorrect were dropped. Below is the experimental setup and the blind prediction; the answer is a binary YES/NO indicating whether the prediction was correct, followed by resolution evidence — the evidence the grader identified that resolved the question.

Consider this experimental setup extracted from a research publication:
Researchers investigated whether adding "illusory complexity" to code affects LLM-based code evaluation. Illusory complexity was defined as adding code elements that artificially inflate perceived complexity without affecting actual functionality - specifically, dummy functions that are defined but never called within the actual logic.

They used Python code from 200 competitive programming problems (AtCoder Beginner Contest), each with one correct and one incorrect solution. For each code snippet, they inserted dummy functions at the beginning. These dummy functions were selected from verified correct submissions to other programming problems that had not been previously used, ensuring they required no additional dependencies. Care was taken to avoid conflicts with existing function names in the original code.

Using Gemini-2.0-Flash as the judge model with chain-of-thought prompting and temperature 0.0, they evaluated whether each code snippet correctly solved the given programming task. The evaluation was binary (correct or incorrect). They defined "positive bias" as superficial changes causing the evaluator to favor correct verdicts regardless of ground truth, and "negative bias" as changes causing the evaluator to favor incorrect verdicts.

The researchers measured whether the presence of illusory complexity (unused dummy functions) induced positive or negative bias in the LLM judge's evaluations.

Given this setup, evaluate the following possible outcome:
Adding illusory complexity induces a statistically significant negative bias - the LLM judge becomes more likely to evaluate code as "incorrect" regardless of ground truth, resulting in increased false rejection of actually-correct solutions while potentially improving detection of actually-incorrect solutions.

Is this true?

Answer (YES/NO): NO